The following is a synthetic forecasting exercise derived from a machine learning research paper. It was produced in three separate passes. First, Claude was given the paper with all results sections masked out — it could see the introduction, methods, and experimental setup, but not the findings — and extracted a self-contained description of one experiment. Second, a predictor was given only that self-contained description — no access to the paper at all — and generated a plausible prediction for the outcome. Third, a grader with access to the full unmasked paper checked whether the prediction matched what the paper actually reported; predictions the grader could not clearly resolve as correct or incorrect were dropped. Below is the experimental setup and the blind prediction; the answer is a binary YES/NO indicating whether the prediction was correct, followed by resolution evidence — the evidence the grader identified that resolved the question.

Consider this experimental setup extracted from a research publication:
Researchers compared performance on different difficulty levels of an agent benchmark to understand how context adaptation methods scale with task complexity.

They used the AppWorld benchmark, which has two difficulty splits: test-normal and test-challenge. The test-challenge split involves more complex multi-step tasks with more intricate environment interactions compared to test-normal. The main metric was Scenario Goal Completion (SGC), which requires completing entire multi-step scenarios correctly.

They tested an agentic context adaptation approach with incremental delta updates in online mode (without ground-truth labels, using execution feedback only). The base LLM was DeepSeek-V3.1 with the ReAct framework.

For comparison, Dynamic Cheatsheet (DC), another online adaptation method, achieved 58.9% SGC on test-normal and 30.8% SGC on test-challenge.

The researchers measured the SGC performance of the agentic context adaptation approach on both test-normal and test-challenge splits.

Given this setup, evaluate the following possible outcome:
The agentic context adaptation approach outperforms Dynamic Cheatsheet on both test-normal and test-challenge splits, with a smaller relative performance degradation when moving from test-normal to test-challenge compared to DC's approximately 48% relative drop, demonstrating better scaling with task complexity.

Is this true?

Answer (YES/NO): NO